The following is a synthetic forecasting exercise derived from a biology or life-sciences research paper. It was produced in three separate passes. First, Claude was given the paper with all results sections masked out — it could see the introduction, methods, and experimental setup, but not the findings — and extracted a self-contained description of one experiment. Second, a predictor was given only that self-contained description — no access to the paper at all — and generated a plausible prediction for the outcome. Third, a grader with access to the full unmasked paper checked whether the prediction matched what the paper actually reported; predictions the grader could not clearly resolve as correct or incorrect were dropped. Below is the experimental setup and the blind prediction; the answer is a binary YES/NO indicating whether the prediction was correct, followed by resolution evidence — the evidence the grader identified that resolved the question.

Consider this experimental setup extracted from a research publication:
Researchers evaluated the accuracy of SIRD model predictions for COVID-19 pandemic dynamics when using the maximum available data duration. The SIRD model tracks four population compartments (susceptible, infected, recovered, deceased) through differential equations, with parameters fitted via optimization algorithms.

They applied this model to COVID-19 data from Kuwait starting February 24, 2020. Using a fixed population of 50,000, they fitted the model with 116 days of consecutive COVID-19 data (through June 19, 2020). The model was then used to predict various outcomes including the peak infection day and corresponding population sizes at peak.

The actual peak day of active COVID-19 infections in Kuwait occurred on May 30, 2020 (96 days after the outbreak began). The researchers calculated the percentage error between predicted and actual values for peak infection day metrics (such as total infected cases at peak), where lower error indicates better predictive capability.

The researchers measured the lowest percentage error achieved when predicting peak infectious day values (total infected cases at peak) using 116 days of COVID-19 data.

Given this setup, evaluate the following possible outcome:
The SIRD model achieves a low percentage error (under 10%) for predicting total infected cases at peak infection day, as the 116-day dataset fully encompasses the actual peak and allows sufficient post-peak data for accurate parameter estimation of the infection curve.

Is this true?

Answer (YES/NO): NO